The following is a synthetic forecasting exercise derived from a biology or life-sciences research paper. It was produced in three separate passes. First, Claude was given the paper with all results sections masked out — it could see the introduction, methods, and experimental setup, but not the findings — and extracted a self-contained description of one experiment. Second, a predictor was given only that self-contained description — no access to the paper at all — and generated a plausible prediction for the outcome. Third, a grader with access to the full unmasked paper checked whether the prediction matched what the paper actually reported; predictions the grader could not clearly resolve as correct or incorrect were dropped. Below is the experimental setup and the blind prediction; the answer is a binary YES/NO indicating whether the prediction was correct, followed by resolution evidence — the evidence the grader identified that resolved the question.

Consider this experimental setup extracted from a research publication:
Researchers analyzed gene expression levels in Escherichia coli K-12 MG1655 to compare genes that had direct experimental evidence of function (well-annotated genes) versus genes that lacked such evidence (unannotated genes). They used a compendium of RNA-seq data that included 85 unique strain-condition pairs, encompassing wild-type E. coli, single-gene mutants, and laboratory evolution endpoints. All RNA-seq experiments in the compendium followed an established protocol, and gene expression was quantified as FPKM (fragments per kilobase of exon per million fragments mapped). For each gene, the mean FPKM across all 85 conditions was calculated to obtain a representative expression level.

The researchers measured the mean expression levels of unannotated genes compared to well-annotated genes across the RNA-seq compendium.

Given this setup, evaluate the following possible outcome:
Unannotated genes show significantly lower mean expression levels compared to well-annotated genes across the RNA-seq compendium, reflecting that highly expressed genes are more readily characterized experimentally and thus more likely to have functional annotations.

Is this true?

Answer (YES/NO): YES